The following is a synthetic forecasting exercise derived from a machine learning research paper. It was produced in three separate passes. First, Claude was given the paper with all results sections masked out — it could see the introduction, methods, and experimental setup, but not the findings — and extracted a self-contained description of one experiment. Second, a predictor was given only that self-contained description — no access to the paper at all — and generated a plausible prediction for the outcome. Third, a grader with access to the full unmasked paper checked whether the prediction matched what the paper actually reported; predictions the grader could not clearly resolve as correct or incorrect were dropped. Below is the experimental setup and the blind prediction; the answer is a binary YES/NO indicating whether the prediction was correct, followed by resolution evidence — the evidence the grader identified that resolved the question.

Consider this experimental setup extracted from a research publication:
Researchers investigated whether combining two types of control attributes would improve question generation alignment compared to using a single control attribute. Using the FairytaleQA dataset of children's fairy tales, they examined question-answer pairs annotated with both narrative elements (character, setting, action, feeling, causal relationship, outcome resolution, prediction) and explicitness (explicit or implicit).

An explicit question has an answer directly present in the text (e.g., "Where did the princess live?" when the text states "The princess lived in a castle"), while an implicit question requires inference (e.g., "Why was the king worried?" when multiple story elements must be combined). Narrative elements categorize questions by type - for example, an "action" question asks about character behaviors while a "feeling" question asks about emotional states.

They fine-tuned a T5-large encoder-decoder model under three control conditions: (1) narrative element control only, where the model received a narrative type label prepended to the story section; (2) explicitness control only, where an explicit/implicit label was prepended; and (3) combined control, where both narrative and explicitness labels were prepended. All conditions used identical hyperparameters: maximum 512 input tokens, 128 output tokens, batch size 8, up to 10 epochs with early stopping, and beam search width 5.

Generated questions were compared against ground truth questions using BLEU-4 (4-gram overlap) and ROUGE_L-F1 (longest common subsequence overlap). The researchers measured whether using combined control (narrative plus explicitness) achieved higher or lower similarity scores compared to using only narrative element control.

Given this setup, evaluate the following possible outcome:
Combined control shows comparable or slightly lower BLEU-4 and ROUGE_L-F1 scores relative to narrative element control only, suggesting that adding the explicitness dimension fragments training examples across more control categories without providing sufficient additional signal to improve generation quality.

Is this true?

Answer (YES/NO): NO